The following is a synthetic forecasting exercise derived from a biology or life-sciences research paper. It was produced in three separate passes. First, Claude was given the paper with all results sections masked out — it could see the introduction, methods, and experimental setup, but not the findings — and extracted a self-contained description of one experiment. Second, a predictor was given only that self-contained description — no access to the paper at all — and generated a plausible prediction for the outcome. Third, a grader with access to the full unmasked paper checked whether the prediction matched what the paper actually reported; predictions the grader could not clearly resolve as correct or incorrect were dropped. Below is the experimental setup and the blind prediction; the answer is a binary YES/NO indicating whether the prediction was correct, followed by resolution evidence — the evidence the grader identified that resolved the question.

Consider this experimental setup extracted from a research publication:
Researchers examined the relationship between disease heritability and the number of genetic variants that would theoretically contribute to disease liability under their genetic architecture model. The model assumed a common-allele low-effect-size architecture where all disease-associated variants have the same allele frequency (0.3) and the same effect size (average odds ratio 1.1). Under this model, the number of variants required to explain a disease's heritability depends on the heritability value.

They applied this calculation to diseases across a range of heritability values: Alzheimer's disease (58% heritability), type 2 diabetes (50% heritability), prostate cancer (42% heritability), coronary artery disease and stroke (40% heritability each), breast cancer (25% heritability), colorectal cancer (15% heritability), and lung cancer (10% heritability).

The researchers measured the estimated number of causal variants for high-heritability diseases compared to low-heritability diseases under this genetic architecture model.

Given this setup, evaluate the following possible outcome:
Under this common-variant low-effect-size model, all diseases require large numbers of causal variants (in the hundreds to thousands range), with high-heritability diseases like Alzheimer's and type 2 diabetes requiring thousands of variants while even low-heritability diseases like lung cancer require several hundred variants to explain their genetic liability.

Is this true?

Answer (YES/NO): NO